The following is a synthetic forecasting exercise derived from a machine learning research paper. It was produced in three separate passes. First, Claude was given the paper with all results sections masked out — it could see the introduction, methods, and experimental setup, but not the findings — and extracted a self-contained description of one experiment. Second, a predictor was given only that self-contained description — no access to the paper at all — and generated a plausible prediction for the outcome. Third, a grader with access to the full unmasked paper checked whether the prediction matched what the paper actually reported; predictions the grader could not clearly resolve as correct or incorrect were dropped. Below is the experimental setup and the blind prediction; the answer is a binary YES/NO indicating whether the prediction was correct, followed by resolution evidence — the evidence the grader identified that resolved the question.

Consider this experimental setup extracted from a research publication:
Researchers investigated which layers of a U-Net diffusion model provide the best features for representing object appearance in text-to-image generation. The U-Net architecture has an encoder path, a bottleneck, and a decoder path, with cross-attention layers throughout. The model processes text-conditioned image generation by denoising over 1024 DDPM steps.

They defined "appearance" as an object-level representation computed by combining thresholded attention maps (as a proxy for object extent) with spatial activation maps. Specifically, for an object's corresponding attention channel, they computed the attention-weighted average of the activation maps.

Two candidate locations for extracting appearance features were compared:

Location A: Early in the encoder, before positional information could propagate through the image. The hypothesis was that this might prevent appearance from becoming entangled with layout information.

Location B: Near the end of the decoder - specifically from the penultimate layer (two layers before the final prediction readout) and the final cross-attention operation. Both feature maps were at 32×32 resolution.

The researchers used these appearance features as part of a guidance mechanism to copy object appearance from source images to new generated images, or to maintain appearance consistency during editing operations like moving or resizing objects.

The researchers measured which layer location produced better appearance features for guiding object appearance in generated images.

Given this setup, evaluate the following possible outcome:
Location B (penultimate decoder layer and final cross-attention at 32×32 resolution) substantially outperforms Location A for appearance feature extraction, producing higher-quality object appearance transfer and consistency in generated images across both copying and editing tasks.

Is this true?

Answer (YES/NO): YES